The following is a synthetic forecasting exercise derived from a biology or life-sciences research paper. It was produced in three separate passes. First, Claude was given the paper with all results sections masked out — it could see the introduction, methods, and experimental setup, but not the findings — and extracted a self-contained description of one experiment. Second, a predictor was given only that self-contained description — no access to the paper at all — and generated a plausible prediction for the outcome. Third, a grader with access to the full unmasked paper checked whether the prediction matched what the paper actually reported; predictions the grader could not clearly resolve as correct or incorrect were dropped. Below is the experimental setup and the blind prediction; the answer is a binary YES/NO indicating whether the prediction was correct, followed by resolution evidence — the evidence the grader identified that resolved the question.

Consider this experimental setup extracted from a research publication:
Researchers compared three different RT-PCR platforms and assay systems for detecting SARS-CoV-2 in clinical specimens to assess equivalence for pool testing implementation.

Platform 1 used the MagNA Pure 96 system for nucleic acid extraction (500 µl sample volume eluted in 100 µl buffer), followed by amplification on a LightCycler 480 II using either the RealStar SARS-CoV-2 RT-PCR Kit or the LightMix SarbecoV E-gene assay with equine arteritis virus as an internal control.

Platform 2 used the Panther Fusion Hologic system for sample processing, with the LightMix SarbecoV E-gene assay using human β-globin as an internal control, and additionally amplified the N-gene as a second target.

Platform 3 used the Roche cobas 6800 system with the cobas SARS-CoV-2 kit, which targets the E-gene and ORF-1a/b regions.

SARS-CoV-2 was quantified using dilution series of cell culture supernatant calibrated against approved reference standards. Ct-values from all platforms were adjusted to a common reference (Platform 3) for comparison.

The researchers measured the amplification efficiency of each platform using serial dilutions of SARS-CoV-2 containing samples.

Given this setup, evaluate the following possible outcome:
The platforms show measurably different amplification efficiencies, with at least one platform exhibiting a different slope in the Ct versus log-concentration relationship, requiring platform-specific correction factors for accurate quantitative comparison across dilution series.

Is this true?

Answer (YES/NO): YES